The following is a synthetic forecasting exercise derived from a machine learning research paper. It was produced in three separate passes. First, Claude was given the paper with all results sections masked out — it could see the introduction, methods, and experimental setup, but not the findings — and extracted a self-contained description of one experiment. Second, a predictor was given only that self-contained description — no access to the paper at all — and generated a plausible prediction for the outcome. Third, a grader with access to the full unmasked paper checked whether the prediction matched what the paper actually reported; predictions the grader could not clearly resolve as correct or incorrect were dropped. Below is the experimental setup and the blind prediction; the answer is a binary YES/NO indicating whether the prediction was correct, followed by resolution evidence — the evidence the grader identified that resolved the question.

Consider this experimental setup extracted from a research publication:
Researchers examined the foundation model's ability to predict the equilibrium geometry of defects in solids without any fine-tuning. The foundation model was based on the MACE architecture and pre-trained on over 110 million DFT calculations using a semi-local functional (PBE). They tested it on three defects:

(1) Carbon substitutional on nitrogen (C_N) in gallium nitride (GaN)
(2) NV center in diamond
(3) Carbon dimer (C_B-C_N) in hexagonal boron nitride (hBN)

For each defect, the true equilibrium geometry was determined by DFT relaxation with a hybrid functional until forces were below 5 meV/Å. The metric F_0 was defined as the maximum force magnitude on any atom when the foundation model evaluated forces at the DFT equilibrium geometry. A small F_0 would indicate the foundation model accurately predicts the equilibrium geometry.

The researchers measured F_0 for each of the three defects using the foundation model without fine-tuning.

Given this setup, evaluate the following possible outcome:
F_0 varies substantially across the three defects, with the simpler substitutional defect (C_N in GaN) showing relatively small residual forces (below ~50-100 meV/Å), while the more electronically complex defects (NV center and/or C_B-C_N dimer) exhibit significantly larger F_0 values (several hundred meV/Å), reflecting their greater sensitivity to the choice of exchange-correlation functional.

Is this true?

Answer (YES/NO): NO